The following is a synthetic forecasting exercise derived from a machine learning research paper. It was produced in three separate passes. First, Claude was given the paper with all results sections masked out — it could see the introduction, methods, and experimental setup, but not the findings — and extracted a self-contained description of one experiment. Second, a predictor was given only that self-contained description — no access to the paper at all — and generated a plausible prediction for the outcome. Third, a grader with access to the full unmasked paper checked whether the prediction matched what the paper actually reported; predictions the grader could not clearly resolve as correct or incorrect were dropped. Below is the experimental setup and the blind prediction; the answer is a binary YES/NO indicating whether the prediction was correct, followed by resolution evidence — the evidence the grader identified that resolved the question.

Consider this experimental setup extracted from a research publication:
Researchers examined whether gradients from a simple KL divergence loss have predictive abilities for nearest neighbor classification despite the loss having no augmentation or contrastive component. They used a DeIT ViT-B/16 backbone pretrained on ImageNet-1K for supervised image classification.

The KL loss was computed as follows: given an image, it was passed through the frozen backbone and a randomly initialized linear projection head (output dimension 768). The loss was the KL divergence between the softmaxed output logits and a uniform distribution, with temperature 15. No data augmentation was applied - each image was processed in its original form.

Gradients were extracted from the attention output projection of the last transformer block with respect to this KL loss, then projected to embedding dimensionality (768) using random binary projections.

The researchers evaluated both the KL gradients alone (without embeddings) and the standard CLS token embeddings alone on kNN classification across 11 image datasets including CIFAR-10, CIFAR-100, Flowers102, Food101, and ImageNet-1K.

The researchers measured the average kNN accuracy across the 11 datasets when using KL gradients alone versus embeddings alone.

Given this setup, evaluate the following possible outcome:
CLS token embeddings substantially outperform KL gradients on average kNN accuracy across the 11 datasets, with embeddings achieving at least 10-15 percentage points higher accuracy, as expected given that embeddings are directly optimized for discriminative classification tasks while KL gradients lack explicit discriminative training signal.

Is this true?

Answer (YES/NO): NO